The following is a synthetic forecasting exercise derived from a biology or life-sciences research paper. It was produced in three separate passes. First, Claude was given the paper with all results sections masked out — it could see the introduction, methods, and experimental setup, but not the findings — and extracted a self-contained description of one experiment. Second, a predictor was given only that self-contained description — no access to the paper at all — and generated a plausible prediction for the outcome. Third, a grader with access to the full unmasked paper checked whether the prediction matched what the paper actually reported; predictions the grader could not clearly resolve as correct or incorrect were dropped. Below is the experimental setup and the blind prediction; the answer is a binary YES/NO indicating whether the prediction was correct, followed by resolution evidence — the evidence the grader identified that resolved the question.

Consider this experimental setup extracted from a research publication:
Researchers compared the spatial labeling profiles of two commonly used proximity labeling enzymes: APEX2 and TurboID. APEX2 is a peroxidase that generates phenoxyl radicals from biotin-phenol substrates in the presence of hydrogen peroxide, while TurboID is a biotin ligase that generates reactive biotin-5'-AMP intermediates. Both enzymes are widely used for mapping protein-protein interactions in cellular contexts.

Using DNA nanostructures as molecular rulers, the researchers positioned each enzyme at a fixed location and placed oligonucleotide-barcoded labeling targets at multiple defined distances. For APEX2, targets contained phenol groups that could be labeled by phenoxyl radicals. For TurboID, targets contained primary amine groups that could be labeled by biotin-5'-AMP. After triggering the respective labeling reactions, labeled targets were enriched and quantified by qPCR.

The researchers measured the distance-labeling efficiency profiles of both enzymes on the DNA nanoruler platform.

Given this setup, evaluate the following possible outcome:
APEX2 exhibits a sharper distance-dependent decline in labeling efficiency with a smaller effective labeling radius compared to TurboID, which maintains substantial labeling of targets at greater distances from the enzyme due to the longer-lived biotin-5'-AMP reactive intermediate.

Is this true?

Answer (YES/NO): NO